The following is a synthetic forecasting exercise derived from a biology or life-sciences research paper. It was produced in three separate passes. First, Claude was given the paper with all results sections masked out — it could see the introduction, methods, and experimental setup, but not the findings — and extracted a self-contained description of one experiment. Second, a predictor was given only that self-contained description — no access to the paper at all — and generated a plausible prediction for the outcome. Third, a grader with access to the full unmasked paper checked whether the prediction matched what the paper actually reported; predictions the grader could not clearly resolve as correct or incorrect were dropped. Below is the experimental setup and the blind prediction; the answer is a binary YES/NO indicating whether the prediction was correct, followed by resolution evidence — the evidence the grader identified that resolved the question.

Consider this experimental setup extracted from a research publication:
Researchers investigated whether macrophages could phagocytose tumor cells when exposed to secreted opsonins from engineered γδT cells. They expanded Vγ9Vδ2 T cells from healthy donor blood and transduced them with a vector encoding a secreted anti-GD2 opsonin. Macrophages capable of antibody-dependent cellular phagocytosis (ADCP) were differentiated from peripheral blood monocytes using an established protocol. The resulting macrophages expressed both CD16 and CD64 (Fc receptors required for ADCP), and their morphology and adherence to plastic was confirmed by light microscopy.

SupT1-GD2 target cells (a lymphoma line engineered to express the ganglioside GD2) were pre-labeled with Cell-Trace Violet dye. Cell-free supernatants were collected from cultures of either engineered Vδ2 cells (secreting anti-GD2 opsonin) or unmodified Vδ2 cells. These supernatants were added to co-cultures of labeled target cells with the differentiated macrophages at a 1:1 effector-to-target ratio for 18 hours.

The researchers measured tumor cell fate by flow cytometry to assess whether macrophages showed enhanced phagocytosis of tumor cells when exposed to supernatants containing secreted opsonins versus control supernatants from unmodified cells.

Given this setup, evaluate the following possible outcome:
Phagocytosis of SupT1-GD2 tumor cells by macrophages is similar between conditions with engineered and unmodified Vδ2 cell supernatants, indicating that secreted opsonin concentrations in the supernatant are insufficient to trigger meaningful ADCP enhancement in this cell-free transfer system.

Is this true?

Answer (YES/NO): NO